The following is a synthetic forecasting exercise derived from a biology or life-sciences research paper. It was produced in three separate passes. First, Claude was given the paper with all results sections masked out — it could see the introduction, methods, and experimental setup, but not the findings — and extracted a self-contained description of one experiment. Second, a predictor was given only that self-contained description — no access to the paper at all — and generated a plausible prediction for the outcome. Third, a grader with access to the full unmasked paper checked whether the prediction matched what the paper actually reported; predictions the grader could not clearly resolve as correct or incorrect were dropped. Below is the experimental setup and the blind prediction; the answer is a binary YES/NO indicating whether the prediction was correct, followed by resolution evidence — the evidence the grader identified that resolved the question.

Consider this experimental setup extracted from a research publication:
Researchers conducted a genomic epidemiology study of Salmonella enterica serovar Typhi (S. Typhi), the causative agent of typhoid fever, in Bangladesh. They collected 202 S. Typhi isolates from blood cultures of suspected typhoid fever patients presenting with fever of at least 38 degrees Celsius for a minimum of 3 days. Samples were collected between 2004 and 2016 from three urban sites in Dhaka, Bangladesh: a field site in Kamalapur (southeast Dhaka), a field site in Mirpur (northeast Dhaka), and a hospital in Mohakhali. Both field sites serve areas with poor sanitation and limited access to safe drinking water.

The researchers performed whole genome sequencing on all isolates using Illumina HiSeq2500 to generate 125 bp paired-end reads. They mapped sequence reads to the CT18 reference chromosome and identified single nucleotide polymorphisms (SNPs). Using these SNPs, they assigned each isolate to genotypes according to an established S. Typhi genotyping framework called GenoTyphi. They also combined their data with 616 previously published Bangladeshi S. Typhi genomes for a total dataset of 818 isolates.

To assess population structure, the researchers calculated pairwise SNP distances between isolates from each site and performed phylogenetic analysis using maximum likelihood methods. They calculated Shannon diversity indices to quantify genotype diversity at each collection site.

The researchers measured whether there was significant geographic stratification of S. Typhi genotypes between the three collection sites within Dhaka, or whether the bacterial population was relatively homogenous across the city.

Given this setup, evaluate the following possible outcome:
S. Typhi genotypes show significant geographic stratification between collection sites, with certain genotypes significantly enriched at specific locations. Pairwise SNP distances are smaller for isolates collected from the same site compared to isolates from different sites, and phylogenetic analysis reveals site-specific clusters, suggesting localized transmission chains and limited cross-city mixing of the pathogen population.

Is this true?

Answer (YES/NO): NO